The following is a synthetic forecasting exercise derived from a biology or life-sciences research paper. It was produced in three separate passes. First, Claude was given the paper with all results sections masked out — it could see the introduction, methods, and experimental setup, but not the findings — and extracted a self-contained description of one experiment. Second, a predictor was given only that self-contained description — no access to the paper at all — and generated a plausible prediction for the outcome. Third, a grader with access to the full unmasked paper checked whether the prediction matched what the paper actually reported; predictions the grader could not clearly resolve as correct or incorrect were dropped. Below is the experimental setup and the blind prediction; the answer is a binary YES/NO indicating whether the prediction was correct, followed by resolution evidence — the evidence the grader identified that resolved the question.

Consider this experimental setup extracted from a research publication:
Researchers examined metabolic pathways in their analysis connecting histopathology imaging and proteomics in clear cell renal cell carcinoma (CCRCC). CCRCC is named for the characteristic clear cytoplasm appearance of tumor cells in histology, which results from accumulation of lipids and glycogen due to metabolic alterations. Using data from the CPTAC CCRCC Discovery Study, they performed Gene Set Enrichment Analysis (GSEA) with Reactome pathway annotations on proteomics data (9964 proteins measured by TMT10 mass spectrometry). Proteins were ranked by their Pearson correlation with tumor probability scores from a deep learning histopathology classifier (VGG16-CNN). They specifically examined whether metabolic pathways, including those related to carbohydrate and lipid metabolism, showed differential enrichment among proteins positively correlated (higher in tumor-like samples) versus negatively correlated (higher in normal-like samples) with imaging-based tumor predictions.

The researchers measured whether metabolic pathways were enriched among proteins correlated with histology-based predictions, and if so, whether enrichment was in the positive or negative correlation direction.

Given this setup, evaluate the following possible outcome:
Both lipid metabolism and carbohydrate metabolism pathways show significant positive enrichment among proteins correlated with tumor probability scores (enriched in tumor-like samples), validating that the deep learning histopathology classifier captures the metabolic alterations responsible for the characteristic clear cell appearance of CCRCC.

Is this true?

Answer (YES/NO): NO